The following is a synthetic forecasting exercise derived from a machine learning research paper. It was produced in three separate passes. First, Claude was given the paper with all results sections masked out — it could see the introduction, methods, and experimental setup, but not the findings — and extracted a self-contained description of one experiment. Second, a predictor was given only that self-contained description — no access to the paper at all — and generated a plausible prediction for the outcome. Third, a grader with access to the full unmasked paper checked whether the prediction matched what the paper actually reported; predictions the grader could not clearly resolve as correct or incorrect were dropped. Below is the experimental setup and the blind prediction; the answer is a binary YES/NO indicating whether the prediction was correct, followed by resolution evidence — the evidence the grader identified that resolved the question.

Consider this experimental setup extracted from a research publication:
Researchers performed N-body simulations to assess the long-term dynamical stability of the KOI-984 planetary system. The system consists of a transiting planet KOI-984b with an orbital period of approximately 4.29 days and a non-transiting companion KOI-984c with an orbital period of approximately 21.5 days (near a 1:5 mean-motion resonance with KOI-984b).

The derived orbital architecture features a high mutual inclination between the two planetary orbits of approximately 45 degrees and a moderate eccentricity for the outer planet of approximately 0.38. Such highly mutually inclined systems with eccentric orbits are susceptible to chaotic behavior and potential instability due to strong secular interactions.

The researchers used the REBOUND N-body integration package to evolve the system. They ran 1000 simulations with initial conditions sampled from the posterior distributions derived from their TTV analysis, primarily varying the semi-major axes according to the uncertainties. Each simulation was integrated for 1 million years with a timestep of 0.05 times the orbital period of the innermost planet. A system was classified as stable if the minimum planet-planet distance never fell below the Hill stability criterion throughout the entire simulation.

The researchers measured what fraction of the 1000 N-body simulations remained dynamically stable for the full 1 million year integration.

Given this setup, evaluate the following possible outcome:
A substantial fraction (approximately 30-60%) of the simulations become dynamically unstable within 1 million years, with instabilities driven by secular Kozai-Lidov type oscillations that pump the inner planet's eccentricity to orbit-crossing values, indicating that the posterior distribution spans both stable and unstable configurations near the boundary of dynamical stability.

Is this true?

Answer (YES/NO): NO